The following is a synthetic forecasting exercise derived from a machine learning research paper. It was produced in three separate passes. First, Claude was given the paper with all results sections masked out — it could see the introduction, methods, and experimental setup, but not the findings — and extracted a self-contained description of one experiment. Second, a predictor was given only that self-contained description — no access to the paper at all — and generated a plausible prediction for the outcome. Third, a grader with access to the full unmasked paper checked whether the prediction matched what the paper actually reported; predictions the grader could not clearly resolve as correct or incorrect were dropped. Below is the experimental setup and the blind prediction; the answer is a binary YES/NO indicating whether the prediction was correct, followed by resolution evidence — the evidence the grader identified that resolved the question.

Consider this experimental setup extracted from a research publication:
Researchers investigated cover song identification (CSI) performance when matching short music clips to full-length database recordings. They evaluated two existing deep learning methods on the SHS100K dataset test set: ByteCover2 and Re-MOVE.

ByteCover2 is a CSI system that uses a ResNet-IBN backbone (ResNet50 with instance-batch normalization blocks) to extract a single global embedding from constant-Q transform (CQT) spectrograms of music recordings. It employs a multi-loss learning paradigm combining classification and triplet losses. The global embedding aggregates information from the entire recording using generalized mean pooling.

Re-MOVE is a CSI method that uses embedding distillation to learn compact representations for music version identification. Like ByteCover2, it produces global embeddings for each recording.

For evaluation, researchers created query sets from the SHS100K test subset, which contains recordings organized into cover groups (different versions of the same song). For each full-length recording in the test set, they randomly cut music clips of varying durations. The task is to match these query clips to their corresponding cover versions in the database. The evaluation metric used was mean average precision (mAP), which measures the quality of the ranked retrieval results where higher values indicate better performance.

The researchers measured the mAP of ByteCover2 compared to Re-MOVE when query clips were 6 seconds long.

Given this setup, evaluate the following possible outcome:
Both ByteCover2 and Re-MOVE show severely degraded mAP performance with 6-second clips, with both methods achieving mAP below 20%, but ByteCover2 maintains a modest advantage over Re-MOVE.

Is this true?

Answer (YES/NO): NO